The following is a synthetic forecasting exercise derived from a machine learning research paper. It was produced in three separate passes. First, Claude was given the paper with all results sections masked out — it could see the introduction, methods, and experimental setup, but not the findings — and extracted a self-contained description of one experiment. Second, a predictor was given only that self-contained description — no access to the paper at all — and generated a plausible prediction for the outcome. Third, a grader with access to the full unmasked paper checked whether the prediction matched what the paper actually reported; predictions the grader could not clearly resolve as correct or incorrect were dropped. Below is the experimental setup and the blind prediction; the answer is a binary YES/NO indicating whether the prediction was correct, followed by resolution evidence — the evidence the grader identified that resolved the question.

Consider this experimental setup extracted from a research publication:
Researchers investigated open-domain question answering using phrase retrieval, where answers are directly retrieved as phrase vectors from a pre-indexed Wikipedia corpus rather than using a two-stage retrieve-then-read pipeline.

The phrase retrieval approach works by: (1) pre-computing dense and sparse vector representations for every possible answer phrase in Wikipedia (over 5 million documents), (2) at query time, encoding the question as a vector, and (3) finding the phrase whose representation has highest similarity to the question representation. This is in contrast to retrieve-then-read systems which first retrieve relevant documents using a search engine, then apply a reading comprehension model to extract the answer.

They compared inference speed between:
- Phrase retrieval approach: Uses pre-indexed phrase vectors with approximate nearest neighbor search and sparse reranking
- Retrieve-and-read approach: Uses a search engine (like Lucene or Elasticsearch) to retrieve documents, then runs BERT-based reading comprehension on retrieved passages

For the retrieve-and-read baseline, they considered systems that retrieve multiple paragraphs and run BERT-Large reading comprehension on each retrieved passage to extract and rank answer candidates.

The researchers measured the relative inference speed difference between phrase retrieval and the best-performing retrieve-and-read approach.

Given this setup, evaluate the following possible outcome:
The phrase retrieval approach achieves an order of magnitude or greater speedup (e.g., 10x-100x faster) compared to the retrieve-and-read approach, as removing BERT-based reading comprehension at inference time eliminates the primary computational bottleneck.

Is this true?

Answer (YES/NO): YES